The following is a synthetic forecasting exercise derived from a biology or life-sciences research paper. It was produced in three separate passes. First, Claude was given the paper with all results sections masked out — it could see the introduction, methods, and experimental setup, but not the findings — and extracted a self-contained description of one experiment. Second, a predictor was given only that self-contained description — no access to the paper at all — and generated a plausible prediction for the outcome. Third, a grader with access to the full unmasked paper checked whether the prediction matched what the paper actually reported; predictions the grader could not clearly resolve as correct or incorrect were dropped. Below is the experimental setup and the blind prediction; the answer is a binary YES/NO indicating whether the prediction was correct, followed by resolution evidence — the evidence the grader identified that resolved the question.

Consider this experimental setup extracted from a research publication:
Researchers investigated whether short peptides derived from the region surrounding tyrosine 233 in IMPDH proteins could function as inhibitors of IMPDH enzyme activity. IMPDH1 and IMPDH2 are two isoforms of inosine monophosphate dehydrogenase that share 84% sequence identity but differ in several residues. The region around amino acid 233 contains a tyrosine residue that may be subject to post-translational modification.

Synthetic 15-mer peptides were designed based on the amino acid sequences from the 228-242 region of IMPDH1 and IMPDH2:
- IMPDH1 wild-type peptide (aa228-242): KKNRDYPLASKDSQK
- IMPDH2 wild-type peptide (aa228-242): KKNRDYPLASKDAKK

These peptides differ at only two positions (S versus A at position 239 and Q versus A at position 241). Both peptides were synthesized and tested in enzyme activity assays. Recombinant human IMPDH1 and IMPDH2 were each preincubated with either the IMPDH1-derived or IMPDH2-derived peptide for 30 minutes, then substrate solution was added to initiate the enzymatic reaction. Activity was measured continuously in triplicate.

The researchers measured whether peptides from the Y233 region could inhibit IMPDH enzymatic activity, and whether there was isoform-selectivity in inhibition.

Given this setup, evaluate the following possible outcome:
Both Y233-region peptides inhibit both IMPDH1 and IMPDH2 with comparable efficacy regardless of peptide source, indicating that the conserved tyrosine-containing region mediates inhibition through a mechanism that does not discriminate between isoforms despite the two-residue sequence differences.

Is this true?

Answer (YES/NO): NO